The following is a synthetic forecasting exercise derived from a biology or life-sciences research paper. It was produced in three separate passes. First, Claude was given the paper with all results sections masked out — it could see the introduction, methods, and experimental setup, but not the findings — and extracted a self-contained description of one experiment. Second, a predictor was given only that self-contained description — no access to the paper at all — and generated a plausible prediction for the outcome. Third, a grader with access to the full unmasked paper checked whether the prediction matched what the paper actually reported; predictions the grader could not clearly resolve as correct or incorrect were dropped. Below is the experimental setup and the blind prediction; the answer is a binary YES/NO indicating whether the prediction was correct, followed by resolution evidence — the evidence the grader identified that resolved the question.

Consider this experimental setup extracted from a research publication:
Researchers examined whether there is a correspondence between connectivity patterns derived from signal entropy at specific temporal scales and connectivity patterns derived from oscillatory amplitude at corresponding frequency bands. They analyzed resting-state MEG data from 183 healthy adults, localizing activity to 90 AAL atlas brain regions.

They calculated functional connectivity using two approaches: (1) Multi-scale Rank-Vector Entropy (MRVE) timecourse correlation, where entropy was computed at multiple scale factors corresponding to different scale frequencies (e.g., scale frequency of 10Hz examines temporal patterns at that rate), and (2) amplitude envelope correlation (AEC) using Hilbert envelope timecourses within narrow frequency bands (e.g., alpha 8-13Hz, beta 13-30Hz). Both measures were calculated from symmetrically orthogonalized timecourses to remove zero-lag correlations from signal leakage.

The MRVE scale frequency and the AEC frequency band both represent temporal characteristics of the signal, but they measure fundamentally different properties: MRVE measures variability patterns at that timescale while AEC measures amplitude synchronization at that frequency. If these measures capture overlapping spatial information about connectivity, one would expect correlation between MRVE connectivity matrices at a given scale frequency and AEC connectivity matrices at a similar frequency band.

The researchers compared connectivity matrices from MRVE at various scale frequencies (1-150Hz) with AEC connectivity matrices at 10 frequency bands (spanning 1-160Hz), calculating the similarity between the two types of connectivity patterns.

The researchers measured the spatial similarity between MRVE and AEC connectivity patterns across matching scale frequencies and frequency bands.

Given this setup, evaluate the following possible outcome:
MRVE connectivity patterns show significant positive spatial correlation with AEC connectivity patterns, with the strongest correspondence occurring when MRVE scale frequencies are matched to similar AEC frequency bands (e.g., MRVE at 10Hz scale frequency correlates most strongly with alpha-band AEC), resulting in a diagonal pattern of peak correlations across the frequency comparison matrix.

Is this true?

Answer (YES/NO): NO